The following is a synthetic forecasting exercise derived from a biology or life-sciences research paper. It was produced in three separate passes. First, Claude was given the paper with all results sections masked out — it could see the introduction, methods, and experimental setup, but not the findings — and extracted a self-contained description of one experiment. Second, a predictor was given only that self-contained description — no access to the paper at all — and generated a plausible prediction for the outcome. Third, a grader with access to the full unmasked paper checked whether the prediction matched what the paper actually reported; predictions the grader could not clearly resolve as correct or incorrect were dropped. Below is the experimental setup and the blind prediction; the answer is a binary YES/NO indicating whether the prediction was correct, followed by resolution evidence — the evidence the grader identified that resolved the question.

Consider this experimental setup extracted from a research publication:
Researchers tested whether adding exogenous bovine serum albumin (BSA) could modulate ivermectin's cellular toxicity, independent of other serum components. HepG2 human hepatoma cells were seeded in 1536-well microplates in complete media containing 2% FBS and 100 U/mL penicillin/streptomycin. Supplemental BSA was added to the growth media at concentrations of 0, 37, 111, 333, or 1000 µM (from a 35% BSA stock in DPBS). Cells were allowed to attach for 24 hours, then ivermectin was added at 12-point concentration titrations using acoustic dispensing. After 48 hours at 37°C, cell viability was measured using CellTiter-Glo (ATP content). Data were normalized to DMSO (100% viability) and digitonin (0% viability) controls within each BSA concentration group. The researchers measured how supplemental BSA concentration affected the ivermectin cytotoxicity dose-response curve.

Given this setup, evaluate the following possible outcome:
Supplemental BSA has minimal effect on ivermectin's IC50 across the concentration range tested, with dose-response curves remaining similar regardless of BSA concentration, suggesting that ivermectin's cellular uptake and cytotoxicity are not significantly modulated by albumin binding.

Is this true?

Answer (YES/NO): YES